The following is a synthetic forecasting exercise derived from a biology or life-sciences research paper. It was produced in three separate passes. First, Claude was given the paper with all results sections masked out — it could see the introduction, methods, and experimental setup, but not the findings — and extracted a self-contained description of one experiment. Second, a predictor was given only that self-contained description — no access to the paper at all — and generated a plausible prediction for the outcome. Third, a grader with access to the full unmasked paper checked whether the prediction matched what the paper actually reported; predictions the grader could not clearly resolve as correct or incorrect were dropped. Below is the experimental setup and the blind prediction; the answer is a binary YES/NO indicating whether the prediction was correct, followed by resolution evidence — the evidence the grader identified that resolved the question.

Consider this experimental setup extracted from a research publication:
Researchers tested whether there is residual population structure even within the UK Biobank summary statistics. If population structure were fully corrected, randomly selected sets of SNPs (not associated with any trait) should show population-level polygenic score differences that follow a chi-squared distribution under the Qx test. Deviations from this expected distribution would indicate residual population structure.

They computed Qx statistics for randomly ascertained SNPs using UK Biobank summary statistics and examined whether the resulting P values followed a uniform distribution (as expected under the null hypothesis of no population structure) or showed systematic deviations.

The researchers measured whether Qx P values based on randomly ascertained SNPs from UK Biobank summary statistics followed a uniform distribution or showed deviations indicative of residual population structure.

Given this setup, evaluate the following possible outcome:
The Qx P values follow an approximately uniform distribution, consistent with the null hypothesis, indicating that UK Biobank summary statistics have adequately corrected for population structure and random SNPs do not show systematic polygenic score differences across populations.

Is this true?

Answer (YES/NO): NO